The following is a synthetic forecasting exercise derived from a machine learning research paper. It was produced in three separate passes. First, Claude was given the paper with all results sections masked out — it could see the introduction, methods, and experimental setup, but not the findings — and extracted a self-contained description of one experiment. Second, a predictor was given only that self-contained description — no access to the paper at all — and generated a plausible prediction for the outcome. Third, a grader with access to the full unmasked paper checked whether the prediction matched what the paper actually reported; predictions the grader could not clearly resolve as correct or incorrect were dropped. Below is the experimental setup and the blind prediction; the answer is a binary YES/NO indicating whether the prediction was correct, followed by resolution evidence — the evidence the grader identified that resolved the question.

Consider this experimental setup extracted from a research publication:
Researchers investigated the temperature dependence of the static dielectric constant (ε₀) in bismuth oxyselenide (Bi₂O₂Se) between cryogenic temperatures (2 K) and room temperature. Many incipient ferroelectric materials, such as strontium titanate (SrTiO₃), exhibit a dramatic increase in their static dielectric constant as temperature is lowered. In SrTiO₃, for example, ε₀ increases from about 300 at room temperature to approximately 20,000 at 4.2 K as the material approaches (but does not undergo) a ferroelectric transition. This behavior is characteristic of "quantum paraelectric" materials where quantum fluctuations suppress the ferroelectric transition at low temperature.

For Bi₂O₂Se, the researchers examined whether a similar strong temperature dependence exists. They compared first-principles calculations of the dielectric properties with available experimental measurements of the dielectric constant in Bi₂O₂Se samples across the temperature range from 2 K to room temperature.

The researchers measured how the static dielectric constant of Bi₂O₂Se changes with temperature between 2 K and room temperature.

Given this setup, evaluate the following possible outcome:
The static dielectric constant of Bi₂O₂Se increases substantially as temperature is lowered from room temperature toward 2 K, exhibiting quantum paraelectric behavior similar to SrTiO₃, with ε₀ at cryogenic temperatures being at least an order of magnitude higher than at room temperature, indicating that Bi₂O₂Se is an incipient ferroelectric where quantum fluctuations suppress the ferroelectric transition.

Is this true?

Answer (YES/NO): NO